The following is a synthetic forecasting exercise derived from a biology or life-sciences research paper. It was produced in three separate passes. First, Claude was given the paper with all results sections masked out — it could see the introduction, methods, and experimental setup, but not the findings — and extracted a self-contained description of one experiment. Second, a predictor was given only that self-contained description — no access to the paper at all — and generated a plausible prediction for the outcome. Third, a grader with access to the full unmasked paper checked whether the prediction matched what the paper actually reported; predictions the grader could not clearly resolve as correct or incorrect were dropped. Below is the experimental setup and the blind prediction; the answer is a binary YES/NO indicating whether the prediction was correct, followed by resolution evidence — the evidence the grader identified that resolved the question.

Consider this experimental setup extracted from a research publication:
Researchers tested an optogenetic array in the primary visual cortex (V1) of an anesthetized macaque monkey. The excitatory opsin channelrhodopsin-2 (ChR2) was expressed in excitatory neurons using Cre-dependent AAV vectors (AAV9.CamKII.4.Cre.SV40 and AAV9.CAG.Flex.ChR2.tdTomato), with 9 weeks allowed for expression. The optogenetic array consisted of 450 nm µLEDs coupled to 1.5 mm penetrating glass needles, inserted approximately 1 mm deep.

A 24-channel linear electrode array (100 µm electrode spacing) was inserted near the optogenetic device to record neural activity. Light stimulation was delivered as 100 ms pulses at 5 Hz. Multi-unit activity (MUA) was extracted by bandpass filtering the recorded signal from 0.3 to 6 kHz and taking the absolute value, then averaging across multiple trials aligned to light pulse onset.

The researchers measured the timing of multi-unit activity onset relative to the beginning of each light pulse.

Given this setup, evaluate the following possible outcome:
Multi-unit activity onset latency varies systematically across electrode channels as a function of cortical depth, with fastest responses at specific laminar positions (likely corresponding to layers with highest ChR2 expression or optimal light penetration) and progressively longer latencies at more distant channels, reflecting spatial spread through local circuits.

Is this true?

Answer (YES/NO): NO